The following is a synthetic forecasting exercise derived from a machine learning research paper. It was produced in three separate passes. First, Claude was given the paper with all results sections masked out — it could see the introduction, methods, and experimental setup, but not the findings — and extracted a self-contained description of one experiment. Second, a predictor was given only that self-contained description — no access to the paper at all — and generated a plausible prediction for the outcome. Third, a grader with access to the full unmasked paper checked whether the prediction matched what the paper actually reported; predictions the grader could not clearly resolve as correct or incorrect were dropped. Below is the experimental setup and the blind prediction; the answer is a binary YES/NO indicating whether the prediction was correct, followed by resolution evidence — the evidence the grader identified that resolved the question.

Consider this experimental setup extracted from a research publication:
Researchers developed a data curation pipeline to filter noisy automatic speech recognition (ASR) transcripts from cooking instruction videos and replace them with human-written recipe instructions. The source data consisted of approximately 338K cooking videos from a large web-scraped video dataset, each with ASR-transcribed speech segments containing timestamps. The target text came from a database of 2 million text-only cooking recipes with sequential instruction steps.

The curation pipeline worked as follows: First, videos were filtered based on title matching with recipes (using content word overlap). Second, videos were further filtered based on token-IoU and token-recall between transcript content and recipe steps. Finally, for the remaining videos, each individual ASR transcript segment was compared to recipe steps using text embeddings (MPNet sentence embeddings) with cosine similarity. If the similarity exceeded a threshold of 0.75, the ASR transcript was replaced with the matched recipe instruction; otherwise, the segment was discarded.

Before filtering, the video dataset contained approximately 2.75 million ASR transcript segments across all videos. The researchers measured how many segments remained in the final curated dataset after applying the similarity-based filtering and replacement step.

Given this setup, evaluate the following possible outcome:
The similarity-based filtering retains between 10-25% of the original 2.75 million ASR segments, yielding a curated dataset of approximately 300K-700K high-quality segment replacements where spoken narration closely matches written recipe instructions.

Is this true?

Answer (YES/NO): YES